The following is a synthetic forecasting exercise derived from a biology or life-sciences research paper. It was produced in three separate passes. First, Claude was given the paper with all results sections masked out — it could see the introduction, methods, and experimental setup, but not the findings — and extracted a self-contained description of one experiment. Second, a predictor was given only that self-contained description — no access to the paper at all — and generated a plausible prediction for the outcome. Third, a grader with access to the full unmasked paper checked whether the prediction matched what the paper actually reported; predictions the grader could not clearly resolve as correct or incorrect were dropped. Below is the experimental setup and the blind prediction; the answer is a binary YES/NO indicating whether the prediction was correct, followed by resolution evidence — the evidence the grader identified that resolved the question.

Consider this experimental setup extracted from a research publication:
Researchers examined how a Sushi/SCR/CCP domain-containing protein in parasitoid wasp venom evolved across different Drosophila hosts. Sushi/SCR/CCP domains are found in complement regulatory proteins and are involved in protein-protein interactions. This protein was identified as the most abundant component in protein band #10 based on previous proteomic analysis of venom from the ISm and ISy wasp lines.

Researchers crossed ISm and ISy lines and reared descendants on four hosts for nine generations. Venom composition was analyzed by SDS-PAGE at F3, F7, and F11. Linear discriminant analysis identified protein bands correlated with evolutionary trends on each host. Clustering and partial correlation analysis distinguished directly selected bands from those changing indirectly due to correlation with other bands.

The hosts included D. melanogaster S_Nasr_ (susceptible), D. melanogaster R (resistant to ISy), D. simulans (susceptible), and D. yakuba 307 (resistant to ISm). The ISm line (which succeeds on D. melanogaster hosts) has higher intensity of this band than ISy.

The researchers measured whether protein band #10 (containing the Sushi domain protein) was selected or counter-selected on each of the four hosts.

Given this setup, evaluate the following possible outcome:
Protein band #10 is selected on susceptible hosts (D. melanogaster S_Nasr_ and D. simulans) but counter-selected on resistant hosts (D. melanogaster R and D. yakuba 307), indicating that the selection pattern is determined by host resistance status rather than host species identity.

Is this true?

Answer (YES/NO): NO